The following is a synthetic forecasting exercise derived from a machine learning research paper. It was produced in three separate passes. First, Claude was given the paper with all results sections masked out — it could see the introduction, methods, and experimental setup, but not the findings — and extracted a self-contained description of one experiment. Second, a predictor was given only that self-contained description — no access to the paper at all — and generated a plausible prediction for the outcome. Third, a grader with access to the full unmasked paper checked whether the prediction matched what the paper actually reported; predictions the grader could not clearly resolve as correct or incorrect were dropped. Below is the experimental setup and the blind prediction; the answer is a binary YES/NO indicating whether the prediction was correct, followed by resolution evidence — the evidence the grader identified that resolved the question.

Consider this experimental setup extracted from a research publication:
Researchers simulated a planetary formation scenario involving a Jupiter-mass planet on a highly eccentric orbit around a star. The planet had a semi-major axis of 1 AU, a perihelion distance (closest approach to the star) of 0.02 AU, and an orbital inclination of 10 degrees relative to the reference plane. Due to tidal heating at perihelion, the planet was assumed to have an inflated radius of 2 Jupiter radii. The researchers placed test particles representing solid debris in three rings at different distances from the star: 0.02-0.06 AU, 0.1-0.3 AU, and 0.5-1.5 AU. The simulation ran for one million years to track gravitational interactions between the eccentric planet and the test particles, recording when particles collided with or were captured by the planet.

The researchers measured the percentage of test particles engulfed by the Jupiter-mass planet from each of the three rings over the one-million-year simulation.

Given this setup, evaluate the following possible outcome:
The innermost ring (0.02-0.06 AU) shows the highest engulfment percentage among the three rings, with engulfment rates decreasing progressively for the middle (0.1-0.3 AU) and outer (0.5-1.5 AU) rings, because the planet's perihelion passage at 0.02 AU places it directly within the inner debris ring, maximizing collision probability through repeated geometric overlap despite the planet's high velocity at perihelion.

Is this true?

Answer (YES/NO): YES